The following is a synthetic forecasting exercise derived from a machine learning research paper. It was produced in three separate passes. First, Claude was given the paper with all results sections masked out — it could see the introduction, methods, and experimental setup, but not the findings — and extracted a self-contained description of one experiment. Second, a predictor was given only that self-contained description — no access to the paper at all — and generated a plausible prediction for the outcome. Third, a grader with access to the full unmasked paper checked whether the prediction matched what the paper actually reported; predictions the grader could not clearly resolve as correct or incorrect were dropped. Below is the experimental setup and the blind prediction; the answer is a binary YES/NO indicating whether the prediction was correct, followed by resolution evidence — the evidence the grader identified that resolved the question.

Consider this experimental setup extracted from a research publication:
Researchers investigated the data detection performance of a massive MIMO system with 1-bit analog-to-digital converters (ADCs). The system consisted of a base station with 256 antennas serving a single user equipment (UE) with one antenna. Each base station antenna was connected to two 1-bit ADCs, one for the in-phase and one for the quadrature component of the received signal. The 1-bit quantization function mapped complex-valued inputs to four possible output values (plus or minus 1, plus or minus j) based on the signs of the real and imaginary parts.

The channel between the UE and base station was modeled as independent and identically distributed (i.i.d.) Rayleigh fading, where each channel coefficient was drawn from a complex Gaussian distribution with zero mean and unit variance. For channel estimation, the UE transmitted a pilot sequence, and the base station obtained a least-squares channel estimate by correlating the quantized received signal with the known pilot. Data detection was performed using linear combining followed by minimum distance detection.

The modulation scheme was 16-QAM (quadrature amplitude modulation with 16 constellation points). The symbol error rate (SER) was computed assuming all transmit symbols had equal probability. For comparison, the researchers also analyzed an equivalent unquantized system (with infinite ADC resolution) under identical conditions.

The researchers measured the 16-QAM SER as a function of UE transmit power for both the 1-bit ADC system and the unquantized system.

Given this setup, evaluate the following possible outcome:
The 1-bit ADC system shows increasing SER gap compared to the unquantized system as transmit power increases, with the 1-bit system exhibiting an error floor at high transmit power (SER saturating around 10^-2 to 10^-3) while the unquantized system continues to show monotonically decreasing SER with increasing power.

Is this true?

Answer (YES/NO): NO